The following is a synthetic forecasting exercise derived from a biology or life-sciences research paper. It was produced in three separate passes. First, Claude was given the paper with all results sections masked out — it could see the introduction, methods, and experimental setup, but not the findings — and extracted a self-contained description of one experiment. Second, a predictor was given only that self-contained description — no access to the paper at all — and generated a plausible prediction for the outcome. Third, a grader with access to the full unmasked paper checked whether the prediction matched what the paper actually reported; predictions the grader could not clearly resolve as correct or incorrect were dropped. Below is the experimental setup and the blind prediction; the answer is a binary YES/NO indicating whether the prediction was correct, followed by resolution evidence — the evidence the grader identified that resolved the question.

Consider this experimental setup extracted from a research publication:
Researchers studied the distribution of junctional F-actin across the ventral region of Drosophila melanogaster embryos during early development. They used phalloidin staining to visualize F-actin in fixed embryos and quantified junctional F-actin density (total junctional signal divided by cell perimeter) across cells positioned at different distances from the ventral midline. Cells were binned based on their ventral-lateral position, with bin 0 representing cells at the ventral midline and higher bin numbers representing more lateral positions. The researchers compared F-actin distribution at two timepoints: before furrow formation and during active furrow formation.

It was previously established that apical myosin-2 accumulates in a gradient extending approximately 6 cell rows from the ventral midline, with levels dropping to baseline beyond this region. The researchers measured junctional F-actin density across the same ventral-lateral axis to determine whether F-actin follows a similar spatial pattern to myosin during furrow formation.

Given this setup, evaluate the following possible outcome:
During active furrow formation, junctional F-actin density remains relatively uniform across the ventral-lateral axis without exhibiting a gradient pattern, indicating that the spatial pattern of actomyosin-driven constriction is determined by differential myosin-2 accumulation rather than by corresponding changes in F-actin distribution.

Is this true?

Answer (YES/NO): NO